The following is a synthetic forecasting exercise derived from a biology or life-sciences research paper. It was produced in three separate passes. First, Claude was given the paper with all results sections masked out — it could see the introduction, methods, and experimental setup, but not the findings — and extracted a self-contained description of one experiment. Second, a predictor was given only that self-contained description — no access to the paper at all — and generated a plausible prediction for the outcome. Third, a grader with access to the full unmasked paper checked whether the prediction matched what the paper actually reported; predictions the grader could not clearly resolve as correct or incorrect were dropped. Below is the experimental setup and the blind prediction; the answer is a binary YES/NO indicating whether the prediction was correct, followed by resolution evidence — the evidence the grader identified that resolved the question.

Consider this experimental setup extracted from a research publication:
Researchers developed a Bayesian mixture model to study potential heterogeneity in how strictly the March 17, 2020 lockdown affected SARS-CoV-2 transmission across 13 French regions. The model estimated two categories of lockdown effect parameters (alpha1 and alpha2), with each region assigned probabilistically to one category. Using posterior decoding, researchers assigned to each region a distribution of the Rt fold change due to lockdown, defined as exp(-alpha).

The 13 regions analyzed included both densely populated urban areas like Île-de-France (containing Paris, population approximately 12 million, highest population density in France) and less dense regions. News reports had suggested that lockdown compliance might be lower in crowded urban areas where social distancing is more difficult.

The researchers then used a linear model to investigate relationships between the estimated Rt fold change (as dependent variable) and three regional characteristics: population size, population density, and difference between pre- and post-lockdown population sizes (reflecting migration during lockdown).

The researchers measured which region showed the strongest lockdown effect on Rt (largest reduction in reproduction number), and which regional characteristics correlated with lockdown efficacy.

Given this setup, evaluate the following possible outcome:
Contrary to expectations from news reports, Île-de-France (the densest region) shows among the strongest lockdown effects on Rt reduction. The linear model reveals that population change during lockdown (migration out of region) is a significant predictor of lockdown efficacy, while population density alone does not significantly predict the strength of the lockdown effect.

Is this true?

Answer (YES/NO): NO